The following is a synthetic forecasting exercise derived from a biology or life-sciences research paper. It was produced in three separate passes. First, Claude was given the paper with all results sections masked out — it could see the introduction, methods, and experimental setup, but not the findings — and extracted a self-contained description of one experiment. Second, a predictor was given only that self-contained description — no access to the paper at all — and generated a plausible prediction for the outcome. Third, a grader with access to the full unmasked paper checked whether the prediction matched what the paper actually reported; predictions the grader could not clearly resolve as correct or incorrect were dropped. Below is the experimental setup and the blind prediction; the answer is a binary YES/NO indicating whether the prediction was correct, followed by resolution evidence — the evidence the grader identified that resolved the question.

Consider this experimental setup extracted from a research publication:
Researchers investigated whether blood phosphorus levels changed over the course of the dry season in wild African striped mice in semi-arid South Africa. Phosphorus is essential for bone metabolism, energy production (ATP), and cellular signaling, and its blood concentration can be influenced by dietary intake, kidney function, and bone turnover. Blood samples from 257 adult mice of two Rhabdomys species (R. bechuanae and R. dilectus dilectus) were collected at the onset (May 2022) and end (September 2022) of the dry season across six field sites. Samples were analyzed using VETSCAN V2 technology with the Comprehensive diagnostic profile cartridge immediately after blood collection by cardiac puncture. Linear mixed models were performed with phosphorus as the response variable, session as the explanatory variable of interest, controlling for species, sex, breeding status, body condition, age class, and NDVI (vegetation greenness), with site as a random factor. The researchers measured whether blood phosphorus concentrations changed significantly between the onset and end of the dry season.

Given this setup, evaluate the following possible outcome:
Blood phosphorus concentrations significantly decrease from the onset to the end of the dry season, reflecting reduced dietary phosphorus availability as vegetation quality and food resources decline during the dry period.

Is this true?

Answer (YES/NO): NO